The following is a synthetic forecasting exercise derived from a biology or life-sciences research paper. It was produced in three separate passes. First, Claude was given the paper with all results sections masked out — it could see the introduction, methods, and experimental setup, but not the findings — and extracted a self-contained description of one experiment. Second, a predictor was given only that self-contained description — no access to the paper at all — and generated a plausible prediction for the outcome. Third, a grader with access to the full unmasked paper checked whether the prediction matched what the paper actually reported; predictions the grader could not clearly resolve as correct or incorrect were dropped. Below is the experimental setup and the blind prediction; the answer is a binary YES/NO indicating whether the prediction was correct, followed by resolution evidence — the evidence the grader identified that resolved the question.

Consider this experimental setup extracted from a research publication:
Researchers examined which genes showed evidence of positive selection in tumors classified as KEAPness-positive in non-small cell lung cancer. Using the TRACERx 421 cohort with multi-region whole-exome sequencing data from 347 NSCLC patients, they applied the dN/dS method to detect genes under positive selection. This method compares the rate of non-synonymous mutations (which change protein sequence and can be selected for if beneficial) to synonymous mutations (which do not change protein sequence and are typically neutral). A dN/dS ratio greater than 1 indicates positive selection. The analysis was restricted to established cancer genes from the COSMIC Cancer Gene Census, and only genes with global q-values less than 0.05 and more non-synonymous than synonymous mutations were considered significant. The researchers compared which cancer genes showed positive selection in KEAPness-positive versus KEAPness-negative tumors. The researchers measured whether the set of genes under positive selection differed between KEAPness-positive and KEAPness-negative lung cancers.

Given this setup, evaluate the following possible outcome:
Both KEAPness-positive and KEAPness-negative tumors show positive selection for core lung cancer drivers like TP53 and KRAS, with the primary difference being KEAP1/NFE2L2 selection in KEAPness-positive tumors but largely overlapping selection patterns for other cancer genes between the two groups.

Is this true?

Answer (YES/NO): NO